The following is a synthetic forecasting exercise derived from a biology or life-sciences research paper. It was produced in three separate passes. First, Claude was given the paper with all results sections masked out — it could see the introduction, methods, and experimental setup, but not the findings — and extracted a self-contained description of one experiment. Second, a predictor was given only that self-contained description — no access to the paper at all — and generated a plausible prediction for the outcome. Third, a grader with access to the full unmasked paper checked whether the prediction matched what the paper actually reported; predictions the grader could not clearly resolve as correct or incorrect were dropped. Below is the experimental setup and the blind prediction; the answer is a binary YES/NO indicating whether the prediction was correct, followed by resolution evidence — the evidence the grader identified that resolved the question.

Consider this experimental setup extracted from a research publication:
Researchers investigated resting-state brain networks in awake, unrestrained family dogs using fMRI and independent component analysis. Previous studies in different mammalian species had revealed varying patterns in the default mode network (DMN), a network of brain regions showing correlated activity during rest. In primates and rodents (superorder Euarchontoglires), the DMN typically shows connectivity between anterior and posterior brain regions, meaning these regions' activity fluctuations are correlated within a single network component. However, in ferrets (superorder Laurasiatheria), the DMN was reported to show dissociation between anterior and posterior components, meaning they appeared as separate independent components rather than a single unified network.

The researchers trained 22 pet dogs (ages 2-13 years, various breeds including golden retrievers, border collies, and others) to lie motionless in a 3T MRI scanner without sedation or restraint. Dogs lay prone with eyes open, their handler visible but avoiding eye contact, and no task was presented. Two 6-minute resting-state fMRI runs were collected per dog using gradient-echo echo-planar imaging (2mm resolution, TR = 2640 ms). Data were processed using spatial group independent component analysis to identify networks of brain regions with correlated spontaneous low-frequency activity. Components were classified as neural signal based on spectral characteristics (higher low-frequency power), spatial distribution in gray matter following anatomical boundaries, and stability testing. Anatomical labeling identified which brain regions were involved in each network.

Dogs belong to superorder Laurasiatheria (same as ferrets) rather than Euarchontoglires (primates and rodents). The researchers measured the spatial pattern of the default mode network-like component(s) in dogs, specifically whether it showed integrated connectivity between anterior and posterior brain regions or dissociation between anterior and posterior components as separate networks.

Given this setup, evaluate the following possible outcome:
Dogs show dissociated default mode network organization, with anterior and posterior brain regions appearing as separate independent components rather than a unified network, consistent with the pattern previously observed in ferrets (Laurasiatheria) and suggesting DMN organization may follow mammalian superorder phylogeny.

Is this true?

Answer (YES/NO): NO